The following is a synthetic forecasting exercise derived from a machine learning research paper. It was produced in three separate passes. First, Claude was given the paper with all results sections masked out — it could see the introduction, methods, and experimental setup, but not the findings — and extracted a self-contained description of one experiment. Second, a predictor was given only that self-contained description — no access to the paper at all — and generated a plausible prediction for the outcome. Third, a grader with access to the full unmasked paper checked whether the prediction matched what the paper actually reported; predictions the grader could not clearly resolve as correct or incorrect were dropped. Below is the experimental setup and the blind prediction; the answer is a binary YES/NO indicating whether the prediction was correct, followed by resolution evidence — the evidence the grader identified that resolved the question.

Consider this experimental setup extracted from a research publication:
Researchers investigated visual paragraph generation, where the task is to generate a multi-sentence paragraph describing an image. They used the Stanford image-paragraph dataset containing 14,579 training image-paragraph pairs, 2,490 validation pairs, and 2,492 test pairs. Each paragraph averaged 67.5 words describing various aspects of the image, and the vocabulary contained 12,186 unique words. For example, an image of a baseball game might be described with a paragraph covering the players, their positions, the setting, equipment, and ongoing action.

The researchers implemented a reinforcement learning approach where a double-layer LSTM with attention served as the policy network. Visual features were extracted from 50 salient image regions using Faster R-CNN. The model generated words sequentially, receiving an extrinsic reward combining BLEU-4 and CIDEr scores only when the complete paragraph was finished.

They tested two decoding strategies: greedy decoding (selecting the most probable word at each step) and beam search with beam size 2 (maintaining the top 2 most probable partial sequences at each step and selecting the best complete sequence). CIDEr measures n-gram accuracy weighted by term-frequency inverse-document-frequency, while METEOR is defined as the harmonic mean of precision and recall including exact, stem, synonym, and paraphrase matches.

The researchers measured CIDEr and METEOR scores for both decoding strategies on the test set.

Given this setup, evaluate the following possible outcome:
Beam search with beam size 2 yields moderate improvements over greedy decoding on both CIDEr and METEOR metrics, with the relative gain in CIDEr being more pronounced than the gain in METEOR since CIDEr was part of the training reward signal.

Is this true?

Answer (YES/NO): NO